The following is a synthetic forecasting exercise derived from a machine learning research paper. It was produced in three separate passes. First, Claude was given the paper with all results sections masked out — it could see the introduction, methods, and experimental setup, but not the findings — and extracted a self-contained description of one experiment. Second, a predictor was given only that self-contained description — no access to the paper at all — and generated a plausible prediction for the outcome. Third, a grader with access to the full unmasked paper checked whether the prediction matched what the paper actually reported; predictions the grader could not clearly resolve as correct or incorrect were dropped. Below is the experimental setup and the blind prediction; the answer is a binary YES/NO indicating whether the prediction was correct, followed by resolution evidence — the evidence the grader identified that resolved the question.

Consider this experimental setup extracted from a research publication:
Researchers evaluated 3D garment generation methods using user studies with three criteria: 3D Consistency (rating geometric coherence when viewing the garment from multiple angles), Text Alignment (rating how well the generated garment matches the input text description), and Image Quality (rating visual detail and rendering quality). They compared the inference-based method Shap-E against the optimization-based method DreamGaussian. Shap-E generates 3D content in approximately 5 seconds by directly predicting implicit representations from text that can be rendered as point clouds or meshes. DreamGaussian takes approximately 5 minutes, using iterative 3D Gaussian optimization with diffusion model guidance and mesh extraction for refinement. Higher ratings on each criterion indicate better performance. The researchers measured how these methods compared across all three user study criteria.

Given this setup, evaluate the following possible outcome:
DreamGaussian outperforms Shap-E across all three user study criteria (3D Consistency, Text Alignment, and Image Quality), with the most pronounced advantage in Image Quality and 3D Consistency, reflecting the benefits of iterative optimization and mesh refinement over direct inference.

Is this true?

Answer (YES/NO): NO